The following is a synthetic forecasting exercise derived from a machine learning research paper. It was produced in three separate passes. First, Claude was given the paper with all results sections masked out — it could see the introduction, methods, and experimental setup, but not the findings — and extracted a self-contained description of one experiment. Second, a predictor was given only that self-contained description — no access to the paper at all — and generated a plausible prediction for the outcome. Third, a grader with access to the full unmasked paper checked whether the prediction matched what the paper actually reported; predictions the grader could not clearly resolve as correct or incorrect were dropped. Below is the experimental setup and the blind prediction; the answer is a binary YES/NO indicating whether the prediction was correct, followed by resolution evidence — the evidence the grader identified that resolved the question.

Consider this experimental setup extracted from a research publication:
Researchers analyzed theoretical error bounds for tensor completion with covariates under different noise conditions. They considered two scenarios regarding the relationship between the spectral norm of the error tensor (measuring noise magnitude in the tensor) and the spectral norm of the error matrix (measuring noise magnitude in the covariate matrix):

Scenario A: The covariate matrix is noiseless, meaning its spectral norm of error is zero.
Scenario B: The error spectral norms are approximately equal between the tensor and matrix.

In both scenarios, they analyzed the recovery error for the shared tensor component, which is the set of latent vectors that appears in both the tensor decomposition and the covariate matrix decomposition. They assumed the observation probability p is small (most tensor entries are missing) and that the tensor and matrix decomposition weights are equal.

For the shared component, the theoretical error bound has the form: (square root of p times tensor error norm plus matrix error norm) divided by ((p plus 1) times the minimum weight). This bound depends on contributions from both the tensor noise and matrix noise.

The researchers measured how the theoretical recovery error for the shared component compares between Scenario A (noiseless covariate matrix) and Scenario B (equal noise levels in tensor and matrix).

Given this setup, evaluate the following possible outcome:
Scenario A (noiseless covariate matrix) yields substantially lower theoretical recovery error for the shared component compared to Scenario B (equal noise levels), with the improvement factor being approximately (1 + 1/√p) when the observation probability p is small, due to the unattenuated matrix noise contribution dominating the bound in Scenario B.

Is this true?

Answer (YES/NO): YES